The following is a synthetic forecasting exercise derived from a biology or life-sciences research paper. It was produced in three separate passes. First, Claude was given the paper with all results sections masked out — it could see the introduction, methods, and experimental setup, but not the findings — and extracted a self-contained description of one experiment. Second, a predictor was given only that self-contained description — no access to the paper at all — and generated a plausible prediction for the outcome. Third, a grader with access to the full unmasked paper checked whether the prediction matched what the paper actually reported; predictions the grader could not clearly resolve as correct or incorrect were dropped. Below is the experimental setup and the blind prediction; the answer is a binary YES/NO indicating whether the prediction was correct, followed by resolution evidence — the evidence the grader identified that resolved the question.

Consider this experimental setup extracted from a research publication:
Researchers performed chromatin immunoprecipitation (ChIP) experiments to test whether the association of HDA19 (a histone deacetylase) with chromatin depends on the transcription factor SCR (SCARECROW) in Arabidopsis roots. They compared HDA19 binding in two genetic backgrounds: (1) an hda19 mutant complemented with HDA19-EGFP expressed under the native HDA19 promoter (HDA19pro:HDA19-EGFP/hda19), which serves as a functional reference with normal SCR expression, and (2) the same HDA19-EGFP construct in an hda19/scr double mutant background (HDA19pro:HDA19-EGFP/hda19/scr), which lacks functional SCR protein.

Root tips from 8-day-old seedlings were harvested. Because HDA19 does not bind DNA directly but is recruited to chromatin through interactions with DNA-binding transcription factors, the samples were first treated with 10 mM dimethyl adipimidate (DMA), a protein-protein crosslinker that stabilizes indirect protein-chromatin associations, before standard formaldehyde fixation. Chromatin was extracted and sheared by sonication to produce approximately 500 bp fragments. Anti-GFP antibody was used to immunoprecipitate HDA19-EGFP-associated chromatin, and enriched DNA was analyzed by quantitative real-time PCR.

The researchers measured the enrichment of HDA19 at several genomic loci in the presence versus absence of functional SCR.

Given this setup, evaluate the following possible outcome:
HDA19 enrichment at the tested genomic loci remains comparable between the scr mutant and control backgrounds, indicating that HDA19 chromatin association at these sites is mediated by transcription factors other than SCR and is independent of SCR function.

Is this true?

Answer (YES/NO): NO